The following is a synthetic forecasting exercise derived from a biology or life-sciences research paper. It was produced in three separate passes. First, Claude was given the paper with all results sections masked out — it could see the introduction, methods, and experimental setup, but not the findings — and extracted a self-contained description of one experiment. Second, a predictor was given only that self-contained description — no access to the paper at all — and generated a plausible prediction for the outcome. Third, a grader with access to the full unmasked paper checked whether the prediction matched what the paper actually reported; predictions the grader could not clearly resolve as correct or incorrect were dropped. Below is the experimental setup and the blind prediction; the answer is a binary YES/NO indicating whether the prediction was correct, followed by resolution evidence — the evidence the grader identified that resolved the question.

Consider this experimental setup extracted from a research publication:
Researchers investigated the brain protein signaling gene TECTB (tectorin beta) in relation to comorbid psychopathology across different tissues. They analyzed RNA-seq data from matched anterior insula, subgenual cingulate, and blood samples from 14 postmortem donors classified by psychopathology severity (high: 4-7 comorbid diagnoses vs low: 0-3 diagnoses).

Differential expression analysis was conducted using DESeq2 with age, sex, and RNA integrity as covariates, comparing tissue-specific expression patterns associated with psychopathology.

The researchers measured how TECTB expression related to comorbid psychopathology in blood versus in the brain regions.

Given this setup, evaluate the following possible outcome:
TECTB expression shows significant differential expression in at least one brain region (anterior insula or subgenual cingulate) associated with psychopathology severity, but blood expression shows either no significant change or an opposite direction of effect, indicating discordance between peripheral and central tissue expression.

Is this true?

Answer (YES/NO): NO